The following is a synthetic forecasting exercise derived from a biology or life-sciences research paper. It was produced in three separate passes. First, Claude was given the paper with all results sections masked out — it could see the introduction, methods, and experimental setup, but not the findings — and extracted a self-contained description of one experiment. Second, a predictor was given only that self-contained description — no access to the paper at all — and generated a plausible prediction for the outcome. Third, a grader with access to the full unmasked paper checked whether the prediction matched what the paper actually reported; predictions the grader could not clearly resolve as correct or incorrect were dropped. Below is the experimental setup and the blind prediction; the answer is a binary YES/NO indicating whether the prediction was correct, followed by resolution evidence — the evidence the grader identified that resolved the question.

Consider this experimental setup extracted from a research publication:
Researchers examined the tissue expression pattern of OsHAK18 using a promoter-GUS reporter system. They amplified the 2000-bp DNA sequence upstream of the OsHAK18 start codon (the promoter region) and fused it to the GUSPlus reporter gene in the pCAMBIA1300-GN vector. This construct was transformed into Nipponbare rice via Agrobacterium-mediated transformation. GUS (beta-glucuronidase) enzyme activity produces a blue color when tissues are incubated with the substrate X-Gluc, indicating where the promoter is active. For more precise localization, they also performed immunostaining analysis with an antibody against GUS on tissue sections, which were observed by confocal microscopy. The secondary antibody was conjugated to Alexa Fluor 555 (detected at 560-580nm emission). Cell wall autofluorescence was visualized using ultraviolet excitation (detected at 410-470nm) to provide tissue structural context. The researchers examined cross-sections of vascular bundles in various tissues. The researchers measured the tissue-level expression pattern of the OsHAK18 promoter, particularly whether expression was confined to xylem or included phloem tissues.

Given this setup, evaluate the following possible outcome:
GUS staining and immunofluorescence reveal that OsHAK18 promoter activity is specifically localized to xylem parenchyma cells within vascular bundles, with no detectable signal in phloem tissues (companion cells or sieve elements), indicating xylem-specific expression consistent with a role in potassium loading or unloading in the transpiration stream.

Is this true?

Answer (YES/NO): NO